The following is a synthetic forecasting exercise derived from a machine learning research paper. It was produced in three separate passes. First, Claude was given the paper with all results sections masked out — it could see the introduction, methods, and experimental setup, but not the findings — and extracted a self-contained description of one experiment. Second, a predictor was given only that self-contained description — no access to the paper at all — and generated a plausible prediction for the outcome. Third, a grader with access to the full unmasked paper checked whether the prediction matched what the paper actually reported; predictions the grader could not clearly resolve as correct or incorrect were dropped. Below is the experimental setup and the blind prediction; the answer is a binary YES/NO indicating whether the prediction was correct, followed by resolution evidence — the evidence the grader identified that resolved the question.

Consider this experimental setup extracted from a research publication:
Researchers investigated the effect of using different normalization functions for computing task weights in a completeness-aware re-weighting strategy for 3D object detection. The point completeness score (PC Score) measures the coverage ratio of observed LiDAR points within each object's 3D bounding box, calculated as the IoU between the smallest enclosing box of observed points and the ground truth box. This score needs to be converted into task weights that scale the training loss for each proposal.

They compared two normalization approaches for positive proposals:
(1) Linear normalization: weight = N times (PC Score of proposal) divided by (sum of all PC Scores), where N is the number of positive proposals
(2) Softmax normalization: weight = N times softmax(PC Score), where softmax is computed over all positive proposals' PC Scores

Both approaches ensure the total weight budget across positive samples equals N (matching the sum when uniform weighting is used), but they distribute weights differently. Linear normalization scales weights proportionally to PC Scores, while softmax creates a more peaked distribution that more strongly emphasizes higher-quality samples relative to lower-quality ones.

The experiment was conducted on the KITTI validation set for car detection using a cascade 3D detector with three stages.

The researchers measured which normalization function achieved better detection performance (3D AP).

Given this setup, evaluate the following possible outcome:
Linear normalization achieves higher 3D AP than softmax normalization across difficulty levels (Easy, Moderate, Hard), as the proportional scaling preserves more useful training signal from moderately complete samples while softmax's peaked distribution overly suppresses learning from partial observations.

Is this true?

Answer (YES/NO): NO